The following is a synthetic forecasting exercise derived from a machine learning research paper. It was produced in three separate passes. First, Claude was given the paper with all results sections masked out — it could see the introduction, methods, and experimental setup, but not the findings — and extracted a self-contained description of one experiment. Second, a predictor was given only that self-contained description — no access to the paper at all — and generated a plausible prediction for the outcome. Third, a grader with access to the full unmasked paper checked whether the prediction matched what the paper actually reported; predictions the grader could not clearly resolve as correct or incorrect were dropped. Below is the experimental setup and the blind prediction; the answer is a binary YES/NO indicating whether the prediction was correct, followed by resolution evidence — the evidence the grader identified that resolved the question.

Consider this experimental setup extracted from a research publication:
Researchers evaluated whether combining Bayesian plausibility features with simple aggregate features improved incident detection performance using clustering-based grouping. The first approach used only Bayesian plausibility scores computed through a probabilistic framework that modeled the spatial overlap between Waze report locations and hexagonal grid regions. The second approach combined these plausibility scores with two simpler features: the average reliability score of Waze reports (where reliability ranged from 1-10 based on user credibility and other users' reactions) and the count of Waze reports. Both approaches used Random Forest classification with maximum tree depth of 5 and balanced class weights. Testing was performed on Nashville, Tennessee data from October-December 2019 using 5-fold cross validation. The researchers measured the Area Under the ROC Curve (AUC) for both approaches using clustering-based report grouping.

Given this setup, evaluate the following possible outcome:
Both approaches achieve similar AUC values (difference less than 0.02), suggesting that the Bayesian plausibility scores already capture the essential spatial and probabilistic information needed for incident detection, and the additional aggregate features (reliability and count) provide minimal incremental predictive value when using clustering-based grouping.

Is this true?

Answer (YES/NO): NO